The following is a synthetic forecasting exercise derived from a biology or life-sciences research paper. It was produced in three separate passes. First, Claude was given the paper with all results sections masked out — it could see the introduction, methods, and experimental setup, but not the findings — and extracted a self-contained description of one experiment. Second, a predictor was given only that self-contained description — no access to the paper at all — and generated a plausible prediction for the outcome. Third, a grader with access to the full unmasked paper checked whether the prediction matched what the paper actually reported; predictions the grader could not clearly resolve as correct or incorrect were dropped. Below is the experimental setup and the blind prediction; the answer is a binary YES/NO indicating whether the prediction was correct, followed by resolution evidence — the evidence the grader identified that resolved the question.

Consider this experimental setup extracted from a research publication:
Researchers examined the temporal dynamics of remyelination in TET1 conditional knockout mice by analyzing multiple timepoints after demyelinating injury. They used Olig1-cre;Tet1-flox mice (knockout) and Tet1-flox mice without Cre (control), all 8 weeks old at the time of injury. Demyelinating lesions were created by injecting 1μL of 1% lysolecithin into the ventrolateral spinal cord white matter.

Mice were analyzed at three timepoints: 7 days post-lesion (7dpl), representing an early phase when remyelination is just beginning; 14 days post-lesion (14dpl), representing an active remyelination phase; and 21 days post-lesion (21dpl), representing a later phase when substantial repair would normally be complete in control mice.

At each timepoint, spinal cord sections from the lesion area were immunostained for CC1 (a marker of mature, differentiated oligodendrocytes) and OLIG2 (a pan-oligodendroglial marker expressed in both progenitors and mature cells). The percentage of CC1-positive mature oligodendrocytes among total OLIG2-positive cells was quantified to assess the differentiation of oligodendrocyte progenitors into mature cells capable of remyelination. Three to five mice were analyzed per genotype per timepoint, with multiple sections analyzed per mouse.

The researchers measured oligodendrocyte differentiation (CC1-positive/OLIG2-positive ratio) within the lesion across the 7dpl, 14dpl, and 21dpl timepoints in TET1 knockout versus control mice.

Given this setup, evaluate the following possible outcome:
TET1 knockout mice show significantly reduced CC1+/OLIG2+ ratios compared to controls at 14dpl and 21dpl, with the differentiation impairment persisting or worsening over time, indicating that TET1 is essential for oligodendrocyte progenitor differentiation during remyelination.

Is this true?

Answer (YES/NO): NO